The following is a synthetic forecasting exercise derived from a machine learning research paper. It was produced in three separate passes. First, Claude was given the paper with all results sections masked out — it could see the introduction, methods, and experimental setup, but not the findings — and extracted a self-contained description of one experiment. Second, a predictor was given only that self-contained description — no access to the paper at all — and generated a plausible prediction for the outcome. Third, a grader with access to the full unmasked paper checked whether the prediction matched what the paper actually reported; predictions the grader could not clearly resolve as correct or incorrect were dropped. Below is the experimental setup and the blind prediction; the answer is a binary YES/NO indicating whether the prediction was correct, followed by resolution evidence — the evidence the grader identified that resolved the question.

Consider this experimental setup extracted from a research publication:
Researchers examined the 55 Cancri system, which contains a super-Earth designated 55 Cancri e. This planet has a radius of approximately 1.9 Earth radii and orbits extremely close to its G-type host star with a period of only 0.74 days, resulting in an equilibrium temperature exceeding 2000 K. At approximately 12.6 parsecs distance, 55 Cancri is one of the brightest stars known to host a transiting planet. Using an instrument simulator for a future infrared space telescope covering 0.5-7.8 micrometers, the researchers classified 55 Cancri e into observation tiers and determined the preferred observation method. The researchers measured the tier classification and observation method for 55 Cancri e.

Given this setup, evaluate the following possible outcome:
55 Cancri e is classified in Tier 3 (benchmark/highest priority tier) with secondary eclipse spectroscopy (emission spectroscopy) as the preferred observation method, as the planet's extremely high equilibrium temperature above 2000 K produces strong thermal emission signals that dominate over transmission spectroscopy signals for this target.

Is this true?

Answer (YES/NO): NO